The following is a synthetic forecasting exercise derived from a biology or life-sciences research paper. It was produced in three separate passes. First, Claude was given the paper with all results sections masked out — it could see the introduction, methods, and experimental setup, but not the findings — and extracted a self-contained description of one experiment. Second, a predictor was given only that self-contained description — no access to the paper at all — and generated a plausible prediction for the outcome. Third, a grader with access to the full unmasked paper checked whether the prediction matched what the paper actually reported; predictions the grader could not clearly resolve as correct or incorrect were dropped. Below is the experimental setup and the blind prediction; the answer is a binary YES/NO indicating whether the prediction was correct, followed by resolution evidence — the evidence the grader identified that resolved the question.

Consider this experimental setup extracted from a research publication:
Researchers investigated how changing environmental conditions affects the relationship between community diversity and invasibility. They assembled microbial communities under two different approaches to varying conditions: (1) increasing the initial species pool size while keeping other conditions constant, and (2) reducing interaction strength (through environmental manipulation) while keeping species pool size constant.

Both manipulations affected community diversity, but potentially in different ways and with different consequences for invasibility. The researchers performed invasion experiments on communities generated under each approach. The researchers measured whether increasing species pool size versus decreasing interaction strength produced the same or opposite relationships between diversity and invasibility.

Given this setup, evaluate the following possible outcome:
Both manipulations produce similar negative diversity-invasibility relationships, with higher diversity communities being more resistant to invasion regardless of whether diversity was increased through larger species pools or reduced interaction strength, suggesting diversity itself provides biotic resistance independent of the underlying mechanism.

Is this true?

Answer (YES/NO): NO